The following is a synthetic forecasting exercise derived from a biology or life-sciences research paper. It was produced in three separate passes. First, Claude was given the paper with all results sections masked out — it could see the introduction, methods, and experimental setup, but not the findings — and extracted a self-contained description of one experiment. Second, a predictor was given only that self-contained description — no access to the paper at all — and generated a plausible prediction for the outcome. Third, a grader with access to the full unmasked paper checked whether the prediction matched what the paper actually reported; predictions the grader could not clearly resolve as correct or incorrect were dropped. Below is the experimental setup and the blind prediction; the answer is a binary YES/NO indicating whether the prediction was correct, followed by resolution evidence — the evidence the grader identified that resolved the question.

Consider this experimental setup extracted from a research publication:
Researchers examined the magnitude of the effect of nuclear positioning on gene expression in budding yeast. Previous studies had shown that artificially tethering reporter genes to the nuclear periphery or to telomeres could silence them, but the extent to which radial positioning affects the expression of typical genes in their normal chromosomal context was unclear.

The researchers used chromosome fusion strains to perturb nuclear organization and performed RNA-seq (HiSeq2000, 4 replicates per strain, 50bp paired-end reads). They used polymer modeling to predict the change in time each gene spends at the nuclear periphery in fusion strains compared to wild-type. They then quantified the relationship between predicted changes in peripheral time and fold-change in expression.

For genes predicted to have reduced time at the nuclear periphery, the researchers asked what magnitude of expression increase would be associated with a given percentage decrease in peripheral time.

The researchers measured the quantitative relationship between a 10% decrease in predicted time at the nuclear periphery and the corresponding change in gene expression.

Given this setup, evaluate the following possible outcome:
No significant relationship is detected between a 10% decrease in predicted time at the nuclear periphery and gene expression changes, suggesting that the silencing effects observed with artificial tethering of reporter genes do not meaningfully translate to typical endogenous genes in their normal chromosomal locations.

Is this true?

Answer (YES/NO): NO